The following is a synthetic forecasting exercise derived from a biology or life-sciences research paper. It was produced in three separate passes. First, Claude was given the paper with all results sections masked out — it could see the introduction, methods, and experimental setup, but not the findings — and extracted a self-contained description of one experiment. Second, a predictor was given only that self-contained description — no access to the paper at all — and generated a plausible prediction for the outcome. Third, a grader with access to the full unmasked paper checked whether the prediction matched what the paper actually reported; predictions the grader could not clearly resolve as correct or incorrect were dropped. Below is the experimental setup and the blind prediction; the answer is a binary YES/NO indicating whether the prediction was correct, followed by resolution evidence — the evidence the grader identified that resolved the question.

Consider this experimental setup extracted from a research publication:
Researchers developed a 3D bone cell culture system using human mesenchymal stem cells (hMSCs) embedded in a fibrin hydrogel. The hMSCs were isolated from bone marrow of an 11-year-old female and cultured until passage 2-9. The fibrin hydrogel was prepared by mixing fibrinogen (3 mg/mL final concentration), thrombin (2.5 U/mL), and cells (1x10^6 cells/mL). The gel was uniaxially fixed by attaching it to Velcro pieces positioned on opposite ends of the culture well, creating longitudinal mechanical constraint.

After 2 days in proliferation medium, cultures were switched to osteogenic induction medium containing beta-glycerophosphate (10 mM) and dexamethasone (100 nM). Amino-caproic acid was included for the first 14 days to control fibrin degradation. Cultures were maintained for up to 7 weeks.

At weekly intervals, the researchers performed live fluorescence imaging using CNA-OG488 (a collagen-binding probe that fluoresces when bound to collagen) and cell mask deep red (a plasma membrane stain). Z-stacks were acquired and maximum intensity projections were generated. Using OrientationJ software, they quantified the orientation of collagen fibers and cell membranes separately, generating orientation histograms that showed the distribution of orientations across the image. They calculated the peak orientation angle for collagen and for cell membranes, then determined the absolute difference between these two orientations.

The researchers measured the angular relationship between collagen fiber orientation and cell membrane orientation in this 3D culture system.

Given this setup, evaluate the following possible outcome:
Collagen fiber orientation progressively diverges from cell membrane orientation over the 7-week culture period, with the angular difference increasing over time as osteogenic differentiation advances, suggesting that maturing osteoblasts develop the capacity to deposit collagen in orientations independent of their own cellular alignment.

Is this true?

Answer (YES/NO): NO